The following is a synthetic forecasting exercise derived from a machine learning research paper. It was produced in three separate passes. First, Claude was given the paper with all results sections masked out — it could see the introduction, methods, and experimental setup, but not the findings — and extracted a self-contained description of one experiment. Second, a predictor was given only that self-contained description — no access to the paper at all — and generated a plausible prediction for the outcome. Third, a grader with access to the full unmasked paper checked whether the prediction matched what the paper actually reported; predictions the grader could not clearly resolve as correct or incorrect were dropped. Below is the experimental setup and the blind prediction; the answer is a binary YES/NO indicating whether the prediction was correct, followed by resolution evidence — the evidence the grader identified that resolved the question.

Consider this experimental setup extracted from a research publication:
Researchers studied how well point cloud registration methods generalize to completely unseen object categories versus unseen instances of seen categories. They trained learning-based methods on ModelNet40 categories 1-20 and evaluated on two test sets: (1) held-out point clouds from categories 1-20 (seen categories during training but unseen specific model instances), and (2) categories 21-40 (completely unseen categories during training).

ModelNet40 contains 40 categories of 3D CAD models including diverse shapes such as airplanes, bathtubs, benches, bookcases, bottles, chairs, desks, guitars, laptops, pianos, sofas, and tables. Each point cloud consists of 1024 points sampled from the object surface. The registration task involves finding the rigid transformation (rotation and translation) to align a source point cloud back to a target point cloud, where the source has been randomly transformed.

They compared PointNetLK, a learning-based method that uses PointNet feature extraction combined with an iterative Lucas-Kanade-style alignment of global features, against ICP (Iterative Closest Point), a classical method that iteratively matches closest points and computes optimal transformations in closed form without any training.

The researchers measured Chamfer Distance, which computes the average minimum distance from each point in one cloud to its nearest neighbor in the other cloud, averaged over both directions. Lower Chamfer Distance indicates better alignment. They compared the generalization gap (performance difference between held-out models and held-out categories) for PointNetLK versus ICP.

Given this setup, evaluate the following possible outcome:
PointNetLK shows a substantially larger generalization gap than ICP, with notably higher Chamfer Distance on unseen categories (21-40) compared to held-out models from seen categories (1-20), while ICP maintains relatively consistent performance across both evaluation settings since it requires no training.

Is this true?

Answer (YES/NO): YES